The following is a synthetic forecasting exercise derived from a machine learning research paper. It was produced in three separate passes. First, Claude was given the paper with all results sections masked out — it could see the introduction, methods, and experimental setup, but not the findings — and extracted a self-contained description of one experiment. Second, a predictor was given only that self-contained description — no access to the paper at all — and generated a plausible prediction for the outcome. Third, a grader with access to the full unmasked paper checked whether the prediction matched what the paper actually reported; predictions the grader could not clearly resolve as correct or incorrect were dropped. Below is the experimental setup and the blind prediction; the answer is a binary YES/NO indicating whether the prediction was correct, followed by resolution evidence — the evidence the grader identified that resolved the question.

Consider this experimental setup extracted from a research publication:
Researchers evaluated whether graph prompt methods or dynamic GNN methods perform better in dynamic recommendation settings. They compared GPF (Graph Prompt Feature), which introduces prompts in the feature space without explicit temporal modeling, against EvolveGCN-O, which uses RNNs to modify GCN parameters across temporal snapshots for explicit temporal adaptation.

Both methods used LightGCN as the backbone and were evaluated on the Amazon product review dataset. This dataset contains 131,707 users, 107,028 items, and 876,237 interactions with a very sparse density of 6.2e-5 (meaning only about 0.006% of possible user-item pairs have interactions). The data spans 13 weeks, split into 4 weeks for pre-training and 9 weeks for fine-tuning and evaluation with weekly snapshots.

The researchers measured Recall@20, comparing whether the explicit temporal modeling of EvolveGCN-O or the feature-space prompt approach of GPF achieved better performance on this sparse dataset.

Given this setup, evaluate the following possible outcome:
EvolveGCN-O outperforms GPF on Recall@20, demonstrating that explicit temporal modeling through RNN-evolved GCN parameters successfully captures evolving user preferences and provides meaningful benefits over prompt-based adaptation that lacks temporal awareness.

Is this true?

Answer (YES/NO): NO